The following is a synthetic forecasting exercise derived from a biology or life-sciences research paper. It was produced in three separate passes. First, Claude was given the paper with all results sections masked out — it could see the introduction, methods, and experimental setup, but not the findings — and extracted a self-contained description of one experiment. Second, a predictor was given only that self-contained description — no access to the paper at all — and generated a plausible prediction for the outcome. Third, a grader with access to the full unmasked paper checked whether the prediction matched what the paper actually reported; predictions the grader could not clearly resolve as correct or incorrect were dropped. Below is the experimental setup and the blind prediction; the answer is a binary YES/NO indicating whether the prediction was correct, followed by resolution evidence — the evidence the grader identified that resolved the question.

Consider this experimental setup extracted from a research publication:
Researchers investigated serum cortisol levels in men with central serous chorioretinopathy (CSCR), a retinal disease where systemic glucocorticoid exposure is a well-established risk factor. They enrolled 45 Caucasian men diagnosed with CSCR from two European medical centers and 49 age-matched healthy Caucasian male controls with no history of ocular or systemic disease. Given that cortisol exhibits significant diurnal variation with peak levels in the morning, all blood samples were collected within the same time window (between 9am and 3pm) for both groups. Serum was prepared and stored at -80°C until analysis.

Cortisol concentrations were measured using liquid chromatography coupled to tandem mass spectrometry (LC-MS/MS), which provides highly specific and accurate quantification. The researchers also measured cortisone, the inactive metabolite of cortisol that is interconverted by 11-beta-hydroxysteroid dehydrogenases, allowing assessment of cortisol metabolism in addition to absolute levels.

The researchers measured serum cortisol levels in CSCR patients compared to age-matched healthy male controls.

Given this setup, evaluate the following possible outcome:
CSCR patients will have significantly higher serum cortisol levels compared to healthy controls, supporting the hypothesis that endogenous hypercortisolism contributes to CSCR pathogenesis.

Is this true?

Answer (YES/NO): NO